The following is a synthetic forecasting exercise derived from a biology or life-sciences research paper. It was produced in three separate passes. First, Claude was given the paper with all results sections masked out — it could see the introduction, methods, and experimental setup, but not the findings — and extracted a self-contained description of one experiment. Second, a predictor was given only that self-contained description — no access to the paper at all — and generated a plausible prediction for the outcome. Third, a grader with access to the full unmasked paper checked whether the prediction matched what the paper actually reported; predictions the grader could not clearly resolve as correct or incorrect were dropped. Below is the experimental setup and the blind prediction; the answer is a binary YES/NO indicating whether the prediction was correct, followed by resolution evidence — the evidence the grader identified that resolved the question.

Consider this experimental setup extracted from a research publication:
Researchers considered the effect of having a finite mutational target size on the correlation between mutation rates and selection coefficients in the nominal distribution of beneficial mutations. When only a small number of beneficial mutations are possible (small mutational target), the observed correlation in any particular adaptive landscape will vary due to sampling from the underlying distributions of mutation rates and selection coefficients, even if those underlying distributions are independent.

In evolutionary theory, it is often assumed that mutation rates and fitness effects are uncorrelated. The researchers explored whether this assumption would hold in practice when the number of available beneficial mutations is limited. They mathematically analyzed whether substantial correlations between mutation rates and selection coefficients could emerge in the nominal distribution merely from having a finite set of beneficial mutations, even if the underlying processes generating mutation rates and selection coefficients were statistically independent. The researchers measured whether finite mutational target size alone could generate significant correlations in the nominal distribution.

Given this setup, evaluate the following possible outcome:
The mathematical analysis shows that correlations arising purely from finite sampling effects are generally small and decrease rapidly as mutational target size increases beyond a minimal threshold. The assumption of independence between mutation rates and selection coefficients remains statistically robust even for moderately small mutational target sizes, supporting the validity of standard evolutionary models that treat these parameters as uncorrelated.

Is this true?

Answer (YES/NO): NO